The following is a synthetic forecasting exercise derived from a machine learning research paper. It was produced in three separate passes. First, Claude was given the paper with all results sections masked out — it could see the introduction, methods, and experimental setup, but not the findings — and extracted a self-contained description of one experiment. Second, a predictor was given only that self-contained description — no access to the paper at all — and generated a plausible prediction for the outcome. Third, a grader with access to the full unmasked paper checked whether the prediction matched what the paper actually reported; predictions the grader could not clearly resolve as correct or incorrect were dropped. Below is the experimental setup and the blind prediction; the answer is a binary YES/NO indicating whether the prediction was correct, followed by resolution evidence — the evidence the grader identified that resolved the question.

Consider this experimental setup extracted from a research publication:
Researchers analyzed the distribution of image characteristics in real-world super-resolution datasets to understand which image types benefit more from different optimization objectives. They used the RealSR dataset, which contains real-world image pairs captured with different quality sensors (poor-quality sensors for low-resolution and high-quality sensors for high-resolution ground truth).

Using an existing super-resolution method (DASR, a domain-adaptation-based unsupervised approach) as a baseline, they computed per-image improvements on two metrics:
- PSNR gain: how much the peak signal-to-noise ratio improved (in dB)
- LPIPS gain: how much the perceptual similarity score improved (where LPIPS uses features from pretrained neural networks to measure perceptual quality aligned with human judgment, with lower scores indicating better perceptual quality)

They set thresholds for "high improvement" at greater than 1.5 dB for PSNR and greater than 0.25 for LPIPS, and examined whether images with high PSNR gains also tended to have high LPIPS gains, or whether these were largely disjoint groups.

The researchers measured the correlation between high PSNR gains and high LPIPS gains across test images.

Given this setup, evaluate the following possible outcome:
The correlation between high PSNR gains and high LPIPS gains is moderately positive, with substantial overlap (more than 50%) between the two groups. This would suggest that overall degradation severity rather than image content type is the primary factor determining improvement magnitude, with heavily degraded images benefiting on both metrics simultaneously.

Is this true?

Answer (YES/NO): NO